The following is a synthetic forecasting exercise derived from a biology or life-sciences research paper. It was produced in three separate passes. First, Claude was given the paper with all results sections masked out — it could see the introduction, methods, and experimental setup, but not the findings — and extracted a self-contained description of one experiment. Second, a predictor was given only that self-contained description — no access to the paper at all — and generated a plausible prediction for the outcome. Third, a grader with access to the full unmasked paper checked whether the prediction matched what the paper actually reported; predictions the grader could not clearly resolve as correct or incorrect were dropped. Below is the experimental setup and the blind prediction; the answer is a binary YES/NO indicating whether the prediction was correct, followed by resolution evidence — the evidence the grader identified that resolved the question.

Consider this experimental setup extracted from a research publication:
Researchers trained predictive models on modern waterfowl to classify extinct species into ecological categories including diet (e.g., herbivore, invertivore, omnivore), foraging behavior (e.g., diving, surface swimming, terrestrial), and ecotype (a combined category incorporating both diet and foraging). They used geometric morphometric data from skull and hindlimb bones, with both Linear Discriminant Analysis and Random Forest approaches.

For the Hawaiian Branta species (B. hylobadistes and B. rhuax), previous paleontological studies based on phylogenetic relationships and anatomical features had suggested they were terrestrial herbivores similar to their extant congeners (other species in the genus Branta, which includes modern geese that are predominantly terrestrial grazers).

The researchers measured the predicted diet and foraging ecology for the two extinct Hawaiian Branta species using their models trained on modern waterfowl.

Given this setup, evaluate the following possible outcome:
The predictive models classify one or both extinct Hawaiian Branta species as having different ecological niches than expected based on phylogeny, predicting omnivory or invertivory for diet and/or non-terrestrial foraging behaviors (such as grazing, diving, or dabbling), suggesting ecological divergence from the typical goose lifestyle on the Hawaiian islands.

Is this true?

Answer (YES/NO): NO